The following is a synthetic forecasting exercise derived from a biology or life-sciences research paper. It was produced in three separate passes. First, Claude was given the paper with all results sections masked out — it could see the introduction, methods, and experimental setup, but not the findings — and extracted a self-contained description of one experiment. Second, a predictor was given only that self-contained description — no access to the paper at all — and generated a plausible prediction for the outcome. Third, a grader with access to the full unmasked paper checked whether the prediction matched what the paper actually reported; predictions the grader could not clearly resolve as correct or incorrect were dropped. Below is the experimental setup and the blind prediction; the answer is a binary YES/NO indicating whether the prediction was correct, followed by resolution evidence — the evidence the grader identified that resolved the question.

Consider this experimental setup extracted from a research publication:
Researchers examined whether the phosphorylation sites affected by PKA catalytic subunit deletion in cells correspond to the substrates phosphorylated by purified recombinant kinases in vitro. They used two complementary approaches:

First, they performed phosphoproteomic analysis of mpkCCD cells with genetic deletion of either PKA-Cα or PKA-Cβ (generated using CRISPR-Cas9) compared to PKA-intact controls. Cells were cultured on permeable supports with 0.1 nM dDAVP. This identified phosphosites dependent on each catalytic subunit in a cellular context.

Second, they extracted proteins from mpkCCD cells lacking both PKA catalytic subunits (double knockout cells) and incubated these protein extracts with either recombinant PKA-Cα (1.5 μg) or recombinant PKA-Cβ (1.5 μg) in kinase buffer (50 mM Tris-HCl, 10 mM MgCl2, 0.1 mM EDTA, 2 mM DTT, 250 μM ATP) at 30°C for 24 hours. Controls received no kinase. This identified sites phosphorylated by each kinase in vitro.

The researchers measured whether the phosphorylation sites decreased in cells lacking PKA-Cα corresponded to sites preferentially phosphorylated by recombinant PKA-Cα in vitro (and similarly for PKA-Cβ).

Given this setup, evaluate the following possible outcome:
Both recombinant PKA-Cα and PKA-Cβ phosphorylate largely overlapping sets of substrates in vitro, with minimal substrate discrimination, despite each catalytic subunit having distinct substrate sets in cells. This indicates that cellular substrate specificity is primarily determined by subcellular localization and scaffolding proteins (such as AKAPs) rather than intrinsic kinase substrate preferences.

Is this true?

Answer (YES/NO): YES